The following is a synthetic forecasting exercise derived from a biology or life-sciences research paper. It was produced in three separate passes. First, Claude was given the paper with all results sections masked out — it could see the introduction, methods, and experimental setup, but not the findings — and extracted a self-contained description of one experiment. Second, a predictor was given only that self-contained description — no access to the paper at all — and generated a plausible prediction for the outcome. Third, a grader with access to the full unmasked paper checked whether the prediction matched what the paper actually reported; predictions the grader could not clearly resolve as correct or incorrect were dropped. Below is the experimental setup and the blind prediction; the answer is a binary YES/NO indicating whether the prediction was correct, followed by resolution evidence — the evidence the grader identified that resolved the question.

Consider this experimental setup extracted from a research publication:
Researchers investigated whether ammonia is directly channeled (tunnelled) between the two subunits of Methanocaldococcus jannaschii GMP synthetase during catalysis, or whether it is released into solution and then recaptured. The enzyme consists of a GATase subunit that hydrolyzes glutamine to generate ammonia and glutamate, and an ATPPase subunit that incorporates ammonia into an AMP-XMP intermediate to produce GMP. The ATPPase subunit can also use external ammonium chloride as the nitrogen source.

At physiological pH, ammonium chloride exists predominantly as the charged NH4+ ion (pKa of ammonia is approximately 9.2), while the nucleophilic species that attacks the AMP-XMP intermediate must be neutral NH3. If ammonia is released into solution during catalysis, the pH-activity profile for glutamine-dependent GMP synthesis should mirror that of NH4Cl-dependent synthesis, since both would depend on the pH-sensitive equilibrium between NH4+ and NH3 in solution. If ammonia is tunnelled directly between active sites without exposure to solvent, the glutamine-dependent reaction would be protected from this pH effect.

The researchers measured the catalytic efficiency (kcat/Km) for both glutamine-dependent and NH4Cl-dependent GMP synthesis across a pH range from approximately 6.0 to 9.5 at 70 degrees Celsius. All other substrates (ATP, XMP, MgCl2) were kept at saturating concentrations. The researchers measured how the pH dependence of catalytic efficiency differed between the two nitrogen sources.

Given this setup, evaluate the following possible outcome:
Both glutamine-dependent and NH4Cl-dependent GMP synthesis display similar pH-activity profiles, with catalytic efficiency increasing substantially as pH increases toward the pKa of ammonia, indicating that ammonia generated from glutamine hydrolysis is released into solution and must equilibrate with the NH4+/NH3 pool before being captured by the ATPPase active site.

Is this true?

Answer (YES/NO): NO